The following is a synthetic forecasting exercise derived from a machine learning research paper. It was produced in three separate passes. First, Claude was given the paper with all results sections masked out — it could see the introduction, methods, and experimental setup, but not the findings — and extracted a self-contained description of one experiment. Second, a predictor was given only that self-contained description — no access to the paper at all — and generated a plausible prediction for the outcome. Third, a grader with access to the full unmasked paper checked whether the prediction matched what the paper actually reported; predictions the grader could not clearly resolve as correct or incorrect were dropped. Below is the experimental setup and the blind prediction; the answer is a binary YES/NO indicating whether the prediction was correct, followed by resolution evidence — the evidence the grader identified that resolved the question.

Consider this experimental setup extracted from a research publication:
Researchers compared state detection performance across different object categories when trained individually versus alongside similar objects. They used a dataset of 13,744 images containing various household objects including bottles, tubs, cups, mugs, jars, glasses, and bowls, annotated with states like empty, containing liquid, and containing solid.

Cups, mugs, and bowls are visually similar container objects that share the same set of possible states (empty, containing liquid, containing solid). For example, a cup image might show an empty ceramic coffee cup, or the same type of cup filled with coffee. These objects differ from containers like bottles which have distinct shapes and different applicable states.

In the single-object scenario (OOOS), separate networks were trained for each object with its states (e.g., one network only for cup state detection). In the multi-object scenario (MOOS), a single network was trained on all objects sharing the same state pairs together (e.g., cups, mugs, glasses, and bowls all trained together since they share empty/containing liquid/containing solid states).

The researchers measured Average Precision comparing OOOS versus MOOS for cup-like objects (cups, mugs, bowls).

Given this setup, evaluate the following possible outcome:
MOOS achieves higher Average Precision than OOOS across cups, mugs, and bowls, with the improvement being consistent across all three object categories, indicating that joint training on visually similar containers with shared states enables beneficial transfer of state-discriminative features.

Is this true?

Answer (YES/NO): YES